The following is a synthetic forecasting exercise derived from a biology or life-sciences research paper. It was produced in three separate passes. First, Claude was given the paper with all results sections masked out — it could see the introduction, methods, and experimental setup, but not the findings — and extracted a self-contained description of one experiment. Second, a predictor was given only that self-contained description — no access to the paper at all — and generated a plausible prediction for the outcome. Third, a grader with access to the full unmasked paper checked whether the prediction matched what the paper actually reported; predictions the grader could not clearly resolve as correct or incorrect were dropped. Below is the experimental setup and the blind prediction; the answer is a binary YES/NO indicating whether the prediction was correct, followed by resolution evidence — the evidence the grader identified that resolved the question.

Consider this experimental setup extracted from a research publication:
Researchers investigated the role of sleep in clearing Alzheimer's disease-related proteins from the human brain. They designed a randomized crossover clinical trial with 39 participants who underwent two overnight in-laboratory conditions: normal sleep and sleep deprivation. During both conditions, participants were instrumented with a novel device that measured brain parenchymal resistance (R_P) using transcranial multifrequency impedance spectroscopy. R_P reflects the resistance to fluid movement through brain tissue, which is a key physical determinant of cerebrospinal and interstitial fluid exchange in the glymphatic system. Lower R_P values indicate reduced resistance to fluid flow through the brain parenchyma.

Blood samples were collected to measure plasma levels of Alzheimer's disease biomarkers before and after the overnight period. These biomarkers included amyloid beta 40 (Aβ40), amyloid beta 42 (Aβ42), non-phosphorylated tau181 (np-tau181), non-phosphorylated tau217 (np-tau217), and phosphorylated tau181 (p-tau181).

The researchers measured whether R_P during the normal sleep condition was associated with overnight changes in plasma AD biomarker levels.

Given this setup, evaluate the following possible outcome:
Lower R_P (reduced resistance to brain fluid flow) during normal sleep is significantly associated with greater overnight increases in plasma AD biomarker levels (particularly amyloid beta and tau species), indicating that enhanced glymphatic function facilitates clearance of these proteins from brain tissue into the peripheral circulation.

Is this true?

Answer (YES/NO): YES